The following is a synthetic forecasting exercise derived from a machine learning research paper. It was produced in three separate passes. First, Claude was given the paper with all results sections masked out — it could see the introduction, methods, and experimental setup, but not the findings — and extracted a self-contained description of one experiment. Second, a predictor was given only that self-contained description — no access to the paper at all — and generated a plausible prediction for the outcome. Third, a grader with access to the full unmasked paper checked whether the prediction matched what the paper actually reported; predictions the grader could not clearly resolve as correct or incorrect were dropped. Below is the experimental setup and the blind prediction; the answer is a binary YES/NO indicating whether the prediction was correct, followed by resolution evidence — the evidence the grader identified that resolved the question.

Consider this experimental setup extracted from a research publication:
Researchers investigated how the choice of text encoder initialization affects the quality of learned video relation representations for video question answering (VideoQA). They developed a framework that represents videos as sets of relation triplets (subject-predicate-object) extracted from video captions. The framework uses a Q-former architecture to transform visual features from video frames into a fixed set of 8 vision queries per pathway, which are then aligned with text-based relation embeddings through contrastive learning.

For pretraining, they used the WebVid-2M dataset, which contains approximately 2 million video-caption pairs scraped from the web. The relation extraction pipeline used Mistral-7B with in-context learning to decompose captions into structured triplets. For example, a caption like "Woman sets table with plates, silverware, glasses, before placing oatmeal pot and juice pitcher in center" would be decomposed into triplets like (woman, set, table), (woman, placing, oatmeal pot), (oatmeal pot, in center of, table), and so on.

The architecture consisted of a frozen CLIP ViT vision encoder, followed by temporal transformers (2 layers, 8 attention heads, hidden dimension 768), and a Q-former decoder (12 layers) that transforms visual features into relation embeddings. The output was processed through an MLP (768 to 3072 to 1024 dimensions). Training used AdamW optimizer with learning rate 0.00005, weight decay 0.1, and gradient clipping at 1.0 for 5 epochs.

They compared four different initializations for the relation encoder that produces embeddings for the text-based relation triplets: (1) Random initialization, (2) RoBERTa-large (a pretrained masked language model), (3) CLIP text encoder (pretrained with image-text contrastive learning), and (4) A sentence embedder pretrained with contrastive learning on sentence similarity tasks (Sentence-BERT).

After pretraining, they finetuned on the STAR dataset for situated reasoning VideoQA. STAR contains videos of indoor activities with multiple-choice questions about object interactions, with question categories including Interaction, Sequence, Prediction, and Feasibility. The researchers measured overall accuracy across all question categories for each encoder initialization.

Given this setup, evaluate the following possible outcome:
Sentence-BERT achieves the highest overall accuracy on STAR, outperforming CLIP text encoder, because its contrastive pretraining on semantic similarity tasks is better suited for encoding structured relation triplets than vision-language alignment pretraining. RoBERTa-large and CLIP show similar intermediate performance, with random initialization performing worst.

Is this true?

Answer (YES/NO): NO